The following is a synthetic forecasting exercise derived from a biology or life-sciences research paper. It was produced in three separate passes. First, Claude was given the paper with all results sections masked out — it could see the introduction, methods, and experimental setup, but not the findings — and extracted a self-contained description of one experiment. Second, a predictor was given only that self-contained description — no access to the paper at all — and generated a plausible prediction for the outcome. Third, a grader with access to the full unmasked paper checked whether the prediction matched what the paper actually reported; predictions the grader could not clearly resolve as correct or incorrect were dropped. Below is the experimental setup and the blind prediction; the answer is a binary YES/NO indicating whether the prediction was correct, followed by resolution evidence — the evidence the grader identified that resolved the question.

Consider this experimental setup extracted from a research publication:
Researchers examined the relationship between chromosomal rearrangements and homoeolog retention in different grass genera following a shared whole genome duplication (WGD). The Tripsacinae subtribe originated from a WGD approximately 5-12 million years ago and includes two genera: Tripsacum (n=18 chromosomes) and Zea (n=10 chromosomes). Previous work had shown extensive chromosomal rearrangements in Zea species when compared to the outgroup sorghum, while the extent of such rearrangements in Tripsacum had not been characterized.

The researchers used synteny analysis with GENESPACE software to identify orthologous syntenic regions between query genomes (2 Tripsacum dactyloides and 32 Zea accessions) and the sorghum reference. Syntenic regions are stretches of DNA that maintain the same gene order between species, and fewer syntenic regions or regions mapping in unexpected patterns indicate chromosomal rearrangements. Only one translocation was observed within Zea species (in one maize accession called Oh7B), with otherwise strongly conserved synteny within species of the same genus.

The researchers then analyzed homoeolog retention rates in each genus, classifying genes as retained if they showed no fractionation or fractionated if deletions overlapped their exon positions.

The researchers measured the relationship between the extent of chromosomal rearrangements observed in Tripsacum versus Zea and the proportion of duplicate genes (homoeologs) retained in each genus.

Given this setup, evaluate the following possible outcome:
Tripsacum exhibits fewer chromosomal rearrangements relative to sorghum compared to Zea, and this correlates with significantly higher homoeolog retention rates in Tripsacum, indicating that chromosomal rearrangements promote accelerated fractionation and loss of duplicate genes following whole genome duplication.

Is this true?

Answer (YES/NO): YES